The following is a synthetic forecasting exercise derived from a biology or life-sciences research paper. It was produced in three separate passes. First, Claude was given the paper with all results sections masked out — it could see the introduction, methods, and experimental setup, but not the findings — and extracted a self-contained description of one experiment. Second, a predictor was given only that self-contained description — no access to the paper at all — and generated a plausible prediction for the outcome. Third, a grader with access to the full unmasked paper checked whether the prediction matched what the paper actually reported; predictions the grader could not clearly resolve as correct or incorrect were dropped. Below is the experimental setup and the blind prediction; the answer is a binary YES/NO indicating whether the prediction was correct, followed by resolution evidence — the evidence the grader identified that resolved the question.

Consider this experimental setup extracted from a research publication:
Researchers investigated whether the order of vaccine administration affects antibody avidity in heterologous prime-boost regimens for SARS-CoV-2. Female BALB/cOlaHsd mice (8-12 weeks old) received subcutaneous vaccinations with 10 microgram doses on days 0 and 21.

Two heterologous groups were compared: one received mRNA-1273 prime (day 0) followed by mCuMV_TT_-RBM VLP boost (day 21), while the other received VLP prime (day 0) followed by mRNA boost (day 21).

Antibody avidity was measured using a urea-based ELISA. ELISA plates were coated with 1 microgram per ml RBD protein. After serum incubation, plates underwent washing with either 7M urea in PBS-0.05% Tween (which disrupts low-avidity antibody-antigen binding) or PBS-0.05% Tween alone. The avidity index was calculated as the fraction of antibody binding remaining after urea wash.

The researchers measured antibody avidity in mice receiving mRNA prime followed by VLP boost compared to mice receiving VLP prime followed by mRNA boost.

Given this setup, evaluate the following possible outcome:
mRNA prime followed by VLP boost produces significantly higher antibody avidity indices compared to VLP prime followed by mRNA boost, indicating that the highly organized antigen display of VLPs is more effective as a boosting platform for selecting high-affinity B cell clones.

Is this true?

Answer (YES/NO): NO